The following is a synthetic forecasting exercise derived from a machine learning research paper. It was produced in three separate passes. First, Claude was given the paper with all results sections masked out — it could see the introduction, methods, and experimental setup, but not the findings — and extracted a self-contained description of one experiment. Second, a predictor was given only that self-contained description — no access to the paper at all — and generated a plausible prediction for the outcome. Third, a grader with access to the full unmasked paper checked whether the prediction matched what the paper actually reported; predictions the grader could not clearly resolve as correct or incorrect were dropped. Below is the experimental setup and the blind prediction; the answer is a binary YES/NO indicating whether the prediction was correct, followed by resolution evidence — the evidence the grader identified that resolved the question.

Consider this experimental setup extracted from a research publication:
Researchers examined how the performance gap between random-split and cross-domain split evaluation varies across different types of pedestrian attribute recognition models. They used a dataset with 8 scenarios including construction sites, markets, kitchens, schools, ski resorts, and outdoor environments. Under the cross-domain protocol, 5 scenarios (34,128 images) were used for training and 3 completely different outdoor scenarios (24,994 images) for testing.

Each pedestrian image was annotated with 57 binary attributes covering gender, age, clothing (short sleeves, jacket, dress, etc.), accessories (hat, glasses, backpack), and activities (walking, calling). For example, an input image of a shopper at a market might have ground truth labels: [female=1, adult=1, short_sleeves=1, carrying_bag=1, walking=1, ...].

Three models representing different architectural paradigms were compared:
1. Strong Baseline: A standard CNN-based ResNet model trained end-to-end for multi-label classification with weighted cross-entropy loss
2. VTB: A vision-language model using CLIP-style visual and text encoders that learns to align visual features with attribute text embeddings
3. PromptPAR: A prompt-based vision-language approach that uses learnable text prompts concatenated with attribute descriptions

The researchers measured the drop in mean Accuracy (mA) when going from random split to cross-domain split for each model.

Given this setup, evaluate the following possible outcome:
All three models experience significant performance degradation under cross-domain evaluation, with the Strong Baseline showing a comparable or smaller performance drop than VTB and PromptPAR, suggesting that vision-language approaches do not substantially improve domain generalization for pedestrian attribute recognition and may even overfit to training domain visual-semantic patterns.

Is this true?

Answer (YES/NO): NO